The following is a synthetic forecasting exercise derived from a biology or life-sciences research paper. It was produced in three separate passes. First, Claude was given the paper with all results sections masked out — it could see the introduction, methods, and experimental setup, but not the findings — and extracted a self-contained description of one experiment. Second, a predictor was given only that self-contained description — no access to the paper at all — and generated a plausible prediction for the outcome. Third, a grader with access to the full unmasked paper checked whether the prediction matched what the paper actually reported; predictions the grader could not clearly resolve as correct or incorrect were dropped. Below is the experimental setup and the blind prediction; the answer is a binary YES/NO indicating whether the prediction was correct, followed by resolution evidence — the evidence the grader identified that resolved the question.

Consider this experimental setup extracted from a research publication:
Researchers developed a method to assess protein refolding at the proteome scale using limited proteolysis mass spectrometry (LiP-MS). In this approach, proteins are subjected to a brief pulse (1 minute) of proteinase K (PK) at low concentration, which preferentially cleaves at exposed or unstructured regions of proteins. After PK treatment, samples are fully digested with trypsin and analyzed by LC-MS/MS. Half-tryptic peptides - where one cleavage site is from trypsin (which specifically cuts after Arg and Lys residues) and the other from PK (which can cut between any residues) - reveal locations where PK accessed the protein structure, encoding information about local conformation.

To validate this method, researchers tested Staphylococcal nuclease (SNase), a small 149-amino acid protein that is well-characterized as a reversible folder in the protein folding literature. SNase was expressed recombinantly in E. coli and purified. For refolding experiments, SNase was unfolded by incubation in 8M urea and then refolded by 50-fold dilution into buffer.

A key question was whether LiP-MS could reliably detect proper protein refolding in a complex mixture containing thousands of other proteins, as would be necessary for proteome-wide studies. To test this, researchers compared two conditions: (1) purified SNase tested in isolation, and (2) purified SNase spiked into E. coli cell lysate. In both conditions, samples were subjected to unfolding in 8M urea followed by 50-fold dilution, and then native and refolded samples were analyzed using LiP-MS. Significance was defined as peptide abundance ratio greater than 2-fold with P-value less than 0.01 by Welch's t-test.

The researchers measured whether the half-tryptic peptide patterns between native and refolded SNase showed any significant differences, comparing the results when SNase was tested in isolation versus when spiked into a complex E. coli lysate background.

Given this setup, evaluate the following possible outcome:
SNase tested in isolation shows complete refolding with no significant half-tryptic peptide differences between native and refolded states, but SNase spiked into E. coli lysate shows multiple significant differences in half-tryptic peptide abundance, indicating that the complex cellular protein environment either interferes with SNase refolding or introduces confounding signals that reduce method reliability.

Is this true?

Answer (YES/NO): NO